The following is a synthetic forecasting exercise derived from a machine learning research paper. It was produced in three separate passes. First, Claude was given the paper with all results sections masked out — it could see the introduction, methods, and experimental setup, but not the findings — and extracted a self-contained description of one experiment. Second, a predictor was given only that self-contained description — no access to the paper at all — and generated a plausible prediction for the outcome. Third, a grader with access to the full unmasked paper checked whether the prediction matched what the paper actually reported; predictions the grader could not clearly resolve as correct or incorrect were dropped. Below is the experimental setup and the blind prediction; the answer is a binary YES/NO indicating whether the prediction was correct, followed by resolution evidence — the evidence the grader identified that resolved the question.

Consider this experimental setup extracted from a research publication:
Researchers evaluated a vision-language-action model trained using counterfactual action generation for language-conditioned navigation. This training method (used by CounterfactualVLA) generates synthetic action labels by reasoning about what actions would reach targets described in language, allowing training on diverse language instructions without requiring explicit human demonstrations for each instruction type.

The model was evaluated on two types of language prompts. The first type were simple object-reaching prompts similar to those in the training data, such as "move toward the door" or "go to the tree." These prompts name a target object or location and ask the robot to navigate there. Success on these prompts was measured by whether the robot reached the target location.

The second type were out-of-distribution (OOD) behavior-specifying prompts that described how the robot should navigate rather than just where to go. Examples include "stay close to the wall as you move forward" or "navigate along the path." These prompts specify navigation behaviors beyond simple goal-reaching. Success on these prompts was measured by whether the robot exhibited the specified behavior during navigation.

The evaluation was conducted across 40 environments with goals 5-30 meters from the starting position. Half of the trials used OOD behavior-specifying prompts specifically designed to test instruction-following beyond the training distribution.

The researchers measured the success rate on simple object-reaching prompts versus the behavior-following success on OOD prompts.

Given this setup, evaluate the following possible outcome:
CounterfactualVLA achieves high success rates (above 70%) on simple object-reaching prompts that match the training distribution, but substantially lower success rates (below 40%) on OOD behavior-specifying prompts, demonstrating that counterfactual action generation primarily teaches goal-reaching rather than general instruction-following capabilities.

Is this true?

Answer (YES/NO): NO